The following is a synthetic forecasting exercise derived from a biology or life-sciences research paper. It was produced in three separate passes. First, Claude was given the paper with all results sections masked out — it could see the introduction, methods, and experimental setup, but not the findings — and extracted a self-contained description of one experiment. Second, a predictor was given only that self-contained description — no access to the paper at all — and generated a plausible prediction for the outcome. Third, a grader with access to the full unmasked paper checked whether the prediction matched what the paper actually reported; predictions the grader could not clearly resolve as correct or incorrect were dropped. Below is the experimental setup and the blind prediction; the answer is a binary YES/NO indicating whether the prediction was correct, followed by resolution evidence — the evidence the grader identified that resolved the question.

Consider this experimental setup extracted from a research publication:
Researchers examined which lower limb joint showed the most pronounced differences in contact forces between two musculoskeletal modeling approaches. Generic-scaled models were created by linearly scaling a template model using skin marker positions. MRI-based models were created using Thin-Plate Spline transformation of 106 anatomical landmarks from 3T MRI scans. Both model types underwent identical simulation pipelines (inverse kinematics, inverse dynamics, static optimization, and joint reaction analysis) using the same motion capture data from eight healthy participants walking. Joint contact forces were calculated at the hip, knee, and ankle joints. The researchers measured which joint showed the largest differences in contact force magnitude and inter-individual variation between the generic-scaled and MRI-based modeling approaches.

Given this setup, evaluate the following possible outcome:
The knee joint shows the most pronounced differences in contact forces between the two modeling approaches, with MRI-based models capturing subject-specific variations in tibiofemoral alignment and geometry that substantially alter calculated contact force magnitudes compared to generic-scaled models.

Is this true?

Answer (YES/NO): YES